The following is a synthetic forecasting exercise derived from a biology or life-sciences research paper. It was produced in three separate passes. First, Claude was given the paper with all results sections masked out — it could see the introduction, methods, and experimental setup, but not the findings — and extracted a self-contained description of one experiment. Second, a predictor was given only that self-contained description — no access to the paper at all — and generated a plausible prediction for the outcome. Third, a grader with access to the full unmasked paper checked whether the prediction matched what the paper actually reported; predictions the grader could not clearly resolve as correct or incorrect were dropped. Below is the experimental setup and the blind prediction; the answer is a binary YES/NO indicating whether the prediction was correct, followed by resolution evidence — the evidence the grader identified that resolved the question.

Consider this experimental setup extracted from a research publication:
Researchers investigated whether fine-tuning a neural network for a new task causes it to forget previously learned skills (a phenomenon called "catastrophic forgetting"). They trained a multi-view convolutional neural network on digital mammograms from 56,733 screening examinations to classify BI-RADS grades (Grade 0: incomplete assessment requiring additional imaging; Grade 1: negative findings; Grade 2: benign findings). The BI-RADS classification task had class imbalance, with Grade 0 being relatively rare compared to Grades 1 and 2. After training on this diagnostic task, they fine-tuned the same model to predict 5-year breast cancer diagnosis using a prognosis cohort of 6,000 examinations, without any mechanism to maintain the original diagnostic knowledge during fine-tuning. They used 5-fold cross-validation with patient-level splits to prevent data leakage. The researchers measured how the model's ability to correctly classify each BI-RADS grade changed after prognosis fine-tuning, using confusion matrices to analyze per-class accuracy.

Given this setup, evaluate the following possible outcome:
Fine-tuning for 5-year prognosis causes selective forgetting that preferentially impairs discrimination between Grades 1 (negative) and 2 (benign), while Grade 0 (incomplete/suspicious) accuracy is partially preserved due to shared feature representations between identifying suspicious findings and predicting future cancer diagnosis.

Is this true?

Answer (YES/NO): NO